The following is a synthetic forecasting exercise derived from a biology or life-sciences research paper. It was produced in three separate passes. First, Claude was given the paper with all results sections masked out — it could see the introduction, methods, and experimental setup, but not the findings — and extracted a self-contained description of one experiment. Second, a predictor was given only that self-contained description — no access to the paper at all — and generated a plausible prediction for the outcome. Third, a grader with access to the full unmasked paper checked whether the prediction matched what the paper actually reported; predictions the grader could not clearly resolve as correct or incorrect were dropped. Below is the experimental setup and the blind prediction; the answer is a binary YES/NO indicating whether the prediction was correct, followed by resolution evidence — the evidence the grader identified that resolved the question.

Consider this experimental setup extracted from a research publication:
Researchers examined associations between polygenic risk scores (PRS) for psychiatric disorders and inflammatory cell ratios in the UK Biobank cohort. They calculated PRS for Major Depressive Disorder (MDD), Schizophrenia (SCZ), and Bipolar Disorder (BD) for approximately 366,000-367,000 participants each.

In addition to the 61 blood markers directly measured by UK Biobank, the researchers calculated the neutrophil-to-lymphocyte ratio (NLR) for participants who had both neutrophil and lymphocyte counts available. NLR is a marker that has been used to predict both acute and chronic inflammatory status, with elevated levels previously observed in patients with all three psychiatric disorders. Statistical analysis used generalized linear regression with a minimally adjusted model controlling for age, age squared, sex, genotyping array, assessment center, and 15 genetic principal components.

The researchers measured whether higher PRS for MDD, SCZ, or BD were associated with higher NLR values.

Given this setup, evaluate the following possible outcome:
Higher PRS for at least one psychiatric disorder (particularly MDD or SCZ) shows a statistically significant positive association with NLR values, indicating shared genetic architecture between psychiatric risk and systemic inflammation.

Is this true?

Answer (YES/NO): YES